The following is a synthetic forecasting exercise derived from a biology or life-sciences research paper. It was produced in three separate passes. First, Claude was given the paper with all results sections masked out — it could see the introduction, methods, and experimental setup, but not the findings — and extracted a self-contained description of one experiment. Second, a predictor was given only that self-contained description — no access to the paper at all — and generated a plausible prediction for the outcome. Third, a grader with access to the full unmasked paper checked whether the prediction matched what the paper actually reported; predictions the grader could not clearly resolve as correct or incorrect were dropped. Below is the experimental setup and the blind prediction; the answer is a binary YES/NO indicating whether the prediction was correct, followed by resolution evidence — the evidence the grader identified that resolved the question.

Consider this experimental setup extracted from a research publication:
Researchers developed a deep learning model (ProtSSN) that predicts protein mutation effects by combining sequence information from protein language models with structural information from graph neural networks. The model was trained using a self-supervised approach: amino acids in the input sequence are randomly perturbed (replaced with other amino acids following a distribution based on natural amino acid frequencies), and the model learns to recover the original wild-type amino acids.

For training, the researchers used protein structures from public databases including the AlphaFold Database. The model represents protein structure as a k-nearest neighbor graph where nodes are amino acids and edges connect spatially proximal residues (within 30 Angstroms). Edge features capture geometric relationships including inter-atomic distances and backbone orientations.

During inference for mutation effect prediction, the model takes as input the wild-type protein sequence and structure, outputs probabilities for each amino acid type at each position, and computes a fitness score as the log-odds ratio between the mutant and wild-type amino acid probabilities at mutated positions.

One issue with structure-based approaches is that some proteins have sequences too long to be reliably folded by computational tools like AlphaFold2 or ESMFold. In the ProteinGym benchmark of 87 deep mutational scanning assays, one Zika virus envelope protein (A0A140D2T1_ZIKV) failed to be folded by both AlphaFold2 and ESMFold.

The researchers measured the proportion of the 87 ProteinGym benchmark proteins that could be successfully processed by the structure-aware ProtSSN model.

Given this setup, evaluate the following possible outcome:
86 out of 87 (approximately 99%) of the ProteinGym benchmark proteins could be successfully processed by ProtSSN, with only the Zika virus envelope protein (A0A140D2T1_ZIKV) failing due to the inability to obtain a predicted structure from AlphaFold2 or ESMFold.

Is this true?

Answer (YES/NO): YES